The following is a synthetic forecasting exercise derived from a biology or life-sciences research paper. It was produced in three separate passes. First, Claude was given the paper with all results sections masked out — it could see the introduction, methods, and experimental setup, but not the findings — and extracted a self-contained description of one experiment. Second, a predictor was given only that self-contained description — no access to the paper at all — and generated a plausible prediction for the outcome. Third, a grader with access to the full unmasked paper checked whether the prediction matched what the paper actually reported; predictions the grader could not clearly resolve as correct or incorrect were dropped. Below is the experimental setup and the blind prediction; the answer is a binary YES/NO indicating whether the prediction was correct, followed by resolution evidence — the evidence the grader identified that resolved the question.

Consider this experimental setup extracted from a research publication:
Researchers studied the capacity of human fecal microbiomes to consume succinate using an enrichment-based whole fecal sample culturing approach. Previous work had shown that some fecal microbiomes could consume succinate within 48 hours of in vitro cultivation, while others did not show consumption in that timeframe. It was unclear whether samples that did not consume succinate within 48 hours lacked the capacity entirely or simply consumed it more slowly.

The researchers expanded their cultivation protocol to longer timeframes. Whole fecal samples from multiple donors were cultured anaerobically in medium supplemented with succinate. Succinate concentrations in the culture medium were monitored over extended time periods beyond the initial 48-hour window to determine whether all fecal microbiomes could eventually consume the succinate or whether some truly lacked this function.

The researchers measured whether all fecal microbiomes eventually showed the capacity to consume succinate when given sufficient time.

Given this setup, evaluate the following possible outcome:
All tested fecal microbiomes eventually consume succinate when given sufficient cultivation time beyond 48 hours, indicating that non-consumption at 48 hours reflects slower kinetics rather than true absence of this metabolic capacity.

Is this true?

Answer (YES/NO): YES